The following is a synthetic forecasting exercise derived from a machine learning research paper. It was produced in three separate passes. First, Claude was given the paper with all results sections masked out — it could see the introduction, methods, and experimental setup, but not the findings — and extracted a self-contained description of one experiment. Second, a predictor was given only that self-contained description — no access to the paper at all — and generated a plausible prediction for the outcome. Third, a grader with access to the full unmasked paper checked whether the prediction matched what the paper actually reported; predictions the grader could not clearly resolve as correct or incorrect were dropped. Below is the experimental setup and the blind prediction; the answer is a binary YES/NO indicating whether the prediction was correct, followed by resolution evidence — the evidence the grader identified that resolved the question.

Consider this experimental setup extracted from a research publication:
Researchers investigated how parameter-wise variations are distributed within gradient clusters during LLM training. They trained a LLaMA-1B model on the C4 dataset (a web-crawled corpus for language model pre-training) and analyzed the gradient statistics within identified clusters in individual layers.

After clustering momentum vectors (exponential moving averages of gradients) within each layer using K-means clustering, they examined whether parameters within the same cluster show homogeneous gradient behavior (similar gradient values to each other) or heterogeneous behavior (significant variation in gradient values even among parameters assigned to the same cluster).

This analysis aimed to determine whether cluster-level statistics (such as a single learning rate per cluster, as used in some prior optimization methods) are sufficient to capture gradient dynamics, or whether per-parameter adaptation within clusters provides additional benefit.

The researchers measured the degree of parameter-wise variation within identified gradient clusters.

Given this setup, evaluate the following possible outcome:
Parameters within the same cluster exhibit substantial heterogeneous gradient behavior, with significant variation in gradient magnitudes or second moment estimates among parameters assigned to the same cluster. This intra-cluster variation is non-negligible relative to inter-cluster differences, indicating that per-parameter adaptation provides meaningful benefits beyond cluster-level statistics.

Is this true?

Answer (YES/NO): YES